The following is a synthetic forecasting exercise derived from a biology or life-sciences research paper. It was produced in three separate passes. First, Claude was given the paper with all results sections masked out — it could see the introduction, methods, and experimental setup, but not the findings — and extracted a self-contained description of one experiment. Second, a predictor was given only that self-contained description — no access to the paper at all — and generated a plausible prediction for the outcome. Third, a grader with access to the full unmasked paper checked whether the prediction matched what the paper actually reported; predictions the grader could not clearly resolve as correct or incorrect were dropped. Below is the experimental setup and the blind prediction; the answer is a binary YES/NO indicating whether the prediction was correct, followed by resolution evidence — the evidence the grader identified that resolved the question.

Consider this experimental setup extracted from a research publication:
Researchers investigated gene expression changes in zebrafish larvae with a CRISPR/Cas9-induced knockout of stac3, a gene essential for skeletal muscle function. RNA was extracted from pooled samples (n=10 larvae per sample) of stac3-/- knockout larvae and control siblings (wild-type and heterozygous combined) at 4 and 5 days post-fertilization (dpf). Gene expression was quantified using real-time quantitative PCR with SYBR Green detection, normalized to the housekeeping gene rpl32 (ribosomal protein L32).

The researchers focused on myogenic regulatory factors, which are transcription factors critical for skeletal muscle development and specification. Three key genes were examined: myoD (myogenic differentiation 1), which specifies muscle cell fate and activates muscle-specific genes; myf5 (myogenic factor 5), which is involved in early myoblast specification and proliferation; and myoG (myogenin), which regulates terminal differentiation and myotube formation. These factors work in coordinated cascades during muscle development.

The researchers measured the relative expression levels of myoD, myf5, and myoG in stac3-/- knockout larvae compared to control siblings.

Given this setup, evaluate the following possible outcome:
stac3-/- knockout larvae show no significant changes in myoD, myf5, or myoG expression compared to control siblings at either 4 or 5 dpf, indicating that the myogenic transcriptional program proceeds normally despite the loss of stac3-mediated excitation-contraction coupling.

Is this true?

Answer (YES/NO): NO